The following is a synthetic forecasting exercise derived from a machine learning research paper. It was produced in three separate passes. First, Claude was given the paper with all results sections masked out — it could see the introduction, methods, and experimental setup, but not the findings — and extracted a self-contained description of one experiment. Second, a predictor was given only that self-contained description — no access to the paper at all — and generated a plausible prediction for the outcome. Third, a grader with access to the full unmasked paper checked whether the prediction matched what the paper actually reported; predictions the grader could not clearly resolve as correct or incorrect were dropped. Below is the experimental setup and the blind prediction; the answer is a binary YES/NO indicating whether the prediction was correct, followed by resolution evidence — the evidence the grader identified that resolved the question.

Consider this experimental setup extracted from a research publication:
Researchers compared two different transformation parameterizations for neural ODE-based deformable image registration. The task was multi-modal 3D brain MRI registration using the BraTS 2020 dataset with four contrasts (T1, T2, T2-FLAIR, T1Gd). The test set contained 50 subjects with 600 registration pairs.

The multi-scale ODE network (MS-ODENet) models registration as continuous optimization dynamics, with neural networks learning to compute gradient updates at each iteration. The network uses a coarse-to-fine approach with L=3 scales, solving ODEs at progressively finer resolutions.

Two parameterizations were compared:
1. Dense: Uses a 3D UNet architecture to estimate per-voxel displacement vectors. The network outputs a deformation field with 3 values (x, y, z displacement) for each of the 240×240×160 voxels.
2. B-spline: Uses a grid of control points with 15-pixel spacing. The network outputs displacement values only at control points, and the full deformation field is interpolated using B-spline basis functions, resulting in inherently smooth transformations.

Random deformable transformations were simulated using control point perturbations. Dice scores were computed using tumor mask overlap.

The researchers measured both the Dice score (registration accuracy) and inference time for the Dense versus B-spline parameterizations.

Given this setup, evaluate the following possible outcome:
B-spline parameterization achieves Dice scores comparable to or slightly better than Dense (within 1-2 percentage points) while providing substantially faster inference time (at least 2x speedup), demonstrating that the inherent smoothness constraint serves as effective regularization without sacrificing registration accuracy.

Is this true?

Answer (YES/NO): YES